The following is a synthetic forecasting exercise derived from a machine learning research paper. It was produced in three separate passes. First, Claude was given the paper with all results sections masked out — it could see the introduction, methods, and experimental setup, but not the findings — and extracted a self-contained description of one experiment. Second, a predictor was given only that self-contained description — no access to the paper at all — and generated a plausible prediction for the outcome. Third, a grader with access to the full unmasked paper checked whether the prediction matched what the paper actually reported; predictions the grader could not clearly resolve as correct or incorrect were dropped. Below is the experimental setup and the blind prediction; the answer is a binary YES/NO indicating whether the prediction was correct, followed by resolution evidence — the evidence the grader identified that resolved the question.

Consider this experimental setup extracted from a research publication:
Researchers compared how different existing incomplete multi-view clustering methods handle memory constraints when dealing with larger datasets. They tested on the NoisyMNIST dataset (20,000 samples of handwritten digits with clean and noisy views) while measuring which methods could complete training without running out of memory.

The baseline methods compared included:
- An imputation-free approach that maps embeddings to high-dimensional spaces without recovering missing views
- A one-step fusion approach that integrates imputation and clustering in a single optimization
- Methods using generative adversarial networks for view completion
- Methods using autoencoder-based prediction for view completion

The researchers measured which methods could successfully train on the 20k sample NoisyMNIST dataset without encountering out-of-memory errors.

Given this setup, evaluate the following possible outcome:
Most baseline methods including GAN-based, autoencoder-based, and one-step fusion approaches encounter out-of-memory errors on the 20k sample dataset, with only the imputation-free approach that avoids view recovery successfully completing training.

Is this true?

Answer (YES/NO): NO